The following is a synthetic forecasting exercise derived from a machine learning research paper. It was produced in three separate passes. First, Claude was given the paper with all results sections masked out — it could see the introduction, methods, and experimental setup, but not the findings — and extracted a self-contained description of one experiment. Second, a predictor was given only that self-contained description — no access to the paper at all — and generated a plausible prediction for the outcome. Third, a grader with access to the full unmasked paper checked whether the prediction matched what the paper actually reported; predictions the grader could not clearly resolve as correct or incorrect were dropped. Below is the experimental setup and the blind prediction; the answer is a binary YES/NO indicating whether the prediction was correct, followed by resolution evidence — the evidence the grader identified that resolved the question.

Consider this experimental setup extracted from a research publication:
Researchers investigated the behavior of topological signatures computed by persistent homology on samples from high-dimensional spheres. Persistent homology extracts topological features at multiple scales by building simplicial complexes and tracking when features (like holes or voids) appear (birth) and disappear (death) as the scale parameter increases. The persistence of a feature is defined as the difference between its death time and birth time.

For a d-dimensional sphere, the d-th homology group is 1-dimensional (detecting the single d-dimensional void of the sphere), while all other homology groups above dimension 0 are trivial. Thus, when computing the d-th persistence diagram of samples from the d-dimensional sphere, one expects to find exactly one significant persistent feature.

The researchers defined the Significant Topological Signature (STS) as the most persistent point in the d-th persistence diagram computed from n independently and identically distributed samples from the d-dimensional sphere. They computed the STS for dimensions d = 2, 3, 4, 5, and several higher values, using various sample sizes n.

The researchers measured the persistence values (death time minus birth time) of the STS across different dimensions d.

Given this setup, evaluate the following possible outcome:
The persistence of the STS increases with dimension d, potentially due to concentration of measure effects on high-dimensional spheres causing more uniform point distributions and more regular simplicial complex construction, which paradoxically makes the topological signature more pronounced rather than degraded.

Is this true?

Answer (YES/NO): NO